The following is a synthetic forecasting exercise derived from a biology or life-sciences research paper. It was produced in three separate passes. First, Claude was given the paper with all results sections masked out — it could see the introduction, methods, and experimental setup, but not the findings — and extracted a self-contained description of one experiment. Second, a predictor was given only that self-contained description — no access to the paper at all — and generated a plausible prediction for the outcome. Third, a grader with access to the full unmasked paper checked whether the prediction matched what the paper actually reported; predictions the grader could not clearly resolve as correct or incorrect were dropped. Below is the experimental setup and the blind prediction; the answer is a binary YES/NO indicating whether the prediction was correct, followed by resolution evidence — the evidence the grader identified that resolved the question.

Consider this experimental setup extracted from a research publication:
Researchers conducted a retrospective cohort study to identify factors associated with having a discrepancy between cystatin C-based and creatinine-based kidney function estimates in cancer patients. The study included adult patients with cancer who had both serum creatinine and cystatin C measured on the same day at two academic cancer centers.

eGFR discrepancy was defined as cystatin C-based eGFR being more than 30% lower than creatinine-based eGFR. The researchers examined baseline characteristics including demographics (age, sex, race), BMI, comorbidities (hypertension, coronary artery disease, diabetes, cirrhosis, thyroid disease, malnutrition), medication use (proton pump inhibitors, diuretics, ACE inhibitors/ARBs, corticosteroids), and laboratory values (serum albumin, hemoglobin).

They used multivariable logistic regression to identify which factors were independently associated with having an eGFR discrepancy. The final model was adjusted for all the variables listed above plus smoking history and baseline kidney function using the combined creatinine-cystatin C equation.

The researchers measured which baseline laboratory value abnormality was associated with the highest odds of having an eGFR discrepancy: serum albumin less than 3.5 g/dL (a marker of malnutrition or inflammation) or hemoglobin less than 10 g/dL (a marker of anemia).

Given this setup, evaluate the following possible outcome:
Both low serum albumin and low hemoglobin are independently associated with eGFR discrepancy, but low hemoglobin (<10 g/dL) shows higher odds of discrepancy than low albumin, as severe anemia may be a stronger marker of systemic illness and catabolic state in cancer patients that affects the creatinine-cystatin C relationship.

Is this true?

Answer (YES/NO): NO